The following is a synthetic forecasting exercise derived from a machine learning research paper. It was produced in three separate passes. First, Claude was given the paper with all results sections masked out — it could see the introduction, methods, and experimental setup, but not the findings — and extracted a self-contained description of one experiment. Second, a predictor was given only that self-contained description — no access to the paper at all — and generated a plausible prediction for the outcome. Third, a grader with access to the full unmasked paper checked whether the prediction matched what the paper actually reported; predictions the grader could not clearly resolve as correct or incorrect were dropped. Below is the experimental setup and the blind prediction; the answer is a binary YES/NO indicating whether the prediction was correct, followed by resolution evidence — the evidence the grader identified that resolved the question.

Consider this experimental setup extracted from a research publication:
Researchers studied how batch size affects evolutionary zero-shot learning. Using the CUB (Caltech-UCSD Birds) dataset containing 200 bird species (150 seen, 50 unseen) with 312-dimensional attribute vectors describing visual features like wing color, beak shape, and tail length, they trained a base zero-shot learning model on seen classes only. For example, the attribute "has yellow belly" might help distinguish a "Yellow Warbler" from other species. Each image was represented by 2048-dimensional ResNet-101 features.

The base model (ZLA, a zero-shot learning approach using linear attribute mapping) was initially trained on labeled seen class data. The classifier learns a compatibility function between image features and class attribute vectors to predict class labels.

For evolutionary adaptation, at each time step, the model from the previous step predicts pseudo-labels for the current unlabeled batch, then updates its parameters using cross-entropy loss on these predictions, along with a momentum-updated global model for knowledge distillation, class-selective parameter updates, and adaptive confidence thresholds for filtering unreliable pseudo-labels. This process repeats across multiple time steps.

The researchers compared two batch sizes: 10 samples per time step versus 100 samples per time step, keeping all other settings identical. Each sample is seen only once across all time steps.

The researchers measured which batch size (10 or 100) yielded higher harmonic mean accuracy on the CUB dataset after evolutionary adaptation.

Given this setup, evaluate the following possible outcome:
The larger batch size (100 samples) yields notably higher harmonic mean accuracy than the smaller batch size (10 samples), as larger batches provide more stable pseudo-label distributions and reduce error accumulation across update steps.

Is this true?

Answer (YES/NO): NO